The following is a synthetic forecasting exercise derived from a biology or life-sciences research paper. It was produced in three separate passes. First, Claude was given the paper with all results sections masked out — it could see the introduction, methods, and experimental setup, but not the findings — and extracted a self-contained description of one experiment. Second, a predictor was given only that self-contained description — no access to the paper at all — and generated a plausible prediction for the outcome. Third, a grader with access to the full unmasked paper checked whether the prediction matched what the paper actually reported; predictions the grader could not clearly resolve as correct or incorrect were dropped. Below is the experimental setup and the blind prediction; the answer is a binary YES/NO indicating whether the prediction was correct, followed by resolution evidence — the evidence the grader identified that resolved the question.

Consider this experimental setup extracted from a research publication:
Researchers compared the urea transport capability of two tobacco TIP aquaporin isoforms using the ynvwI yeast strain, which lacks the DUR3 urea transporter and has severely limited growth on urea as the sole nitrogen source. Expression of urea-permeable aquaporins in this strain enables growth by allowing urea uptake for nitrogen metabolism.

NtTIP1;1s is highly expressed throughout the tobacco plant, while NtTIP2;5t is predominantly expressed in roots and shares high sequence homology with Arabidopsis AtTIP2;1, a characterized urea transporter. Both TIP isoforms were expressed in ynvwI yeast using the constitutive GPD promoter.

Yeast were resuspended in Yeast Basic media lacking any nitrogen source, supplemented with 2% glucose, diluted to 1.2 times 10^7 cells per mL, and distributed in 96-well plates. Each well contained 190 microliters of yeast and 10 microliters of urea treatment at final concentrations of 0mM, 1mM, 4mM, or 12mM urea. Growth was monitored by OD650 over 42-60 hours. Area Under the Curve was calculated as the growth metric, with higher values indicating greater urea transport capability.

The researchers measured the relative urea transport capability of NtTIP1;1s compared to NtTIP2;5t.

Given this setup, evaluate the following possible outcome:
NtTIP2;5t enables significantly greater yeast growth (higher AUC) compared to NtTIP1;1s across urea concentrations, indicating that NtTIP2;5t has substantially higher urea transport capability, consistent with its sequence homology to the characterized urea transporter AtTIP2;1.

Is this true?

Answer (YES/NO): NO